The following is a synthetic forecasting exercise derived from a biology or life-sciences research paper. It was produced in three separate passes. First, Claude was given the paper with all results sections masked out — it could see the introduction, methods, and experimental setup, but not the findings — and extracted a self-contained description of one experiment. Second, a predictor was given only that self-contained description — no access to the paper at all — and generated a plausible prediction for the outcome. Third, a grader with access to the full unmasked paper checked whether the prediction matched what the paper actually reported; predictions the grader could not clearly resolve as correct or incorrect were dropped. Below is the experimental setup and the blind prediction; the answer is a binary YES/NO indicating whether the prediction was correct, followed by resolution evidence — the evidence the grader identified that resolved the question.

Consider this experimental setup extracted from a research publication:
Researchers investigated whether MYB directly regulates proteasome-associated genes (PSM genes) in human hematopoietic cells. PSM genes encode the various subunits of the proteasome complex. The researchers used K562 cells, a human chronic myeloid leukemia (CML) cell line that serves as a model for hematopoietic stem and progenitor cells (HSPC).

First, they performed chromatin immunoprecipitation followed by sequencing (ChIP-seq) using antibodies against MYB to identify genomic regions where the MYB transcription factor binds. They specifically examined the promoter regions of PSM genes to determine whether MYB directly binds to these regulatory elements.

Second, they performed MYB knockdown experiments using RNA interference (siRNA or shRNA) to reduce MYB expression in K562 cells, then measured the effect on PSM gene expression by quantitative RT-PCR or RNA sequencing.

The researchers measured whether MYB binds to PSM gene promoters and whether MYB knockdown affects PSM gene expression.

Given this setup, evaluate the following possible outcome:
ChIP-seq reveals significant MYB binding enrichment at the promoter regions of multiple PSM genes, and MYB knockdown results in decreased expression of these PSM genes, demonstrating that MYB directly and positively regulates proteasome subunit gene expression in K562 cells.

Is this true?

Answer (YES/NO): NO